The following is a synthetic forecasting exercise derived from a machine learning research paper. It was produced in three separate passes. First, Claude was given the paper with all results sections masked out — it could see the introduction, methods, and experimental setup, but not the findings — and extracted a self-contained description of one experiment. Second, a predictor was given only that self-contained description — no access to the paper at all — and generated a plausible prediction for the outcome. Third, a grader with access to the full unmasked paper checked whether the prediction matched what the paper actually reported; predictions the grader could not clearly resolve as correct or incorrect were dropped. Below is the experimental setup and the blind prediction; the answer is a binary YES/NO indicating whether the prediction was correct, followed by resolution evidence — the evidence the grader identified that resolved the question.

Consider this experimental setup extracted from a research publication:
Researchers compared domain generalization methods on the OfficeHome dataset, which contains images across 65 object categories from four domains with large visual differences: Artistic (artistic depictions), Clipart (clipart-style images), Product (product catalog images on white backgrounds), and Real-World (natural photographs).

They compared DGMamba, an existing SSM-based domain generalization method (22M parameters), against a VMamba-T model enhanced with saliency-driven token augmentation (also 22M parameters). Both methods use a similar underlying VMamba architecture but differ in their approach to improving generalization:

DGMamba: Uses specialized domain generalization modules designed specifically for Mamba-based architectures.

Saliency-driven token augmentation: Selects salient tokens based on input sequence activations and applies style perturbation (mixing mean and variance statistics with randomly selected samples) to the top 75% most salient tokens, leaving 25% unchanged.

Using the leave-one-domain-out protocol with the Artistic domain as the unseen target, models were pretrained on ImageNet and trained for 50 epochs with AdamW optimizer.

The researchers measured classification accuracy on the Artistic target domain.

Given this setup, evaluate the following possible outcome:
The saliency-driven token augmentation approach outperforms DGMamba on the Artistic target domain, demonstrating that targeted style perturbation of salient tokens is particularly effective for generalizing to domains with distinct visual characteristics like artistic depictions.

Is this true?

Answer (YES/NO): NO